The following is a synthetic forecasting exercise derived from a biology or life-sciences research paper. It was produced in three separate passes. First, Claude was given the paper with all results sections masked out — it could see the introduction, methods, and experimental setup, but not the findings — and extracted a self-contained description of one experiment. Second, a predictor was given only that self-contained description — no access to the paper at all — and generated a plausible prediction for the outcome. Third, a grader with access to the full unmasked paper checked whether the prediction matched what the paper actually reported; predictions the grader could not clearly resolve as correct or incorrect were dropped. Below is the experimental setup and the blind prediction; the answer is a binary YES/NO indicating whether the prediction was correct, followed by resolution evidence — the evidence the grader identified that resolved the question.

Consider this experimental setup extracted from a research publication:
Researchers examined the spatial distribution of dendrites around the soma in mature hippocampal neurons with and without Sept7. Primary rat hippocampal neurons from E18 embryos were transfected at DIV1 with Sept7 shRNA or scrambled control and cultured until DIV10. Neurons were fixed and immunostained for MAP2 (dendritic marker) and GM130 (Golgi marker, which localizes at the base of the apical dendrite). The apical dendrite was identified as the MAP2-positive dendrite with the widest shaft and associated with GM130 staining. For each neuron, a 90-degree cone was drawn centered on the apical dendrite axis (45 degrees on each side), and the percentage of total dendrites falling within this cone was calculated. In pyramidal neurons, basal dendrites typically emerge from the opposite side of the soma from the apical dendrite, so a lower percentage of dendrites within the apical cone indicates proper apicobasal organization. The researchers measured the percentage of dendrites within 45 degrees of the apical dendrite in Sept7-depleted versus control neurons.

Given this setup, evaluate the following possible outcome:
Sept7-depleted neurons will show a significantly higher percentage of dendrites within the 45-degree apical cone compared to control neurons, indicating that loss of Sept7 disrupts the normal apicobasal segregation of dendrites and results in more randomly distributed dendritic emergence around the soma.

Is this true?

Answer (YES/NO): YES